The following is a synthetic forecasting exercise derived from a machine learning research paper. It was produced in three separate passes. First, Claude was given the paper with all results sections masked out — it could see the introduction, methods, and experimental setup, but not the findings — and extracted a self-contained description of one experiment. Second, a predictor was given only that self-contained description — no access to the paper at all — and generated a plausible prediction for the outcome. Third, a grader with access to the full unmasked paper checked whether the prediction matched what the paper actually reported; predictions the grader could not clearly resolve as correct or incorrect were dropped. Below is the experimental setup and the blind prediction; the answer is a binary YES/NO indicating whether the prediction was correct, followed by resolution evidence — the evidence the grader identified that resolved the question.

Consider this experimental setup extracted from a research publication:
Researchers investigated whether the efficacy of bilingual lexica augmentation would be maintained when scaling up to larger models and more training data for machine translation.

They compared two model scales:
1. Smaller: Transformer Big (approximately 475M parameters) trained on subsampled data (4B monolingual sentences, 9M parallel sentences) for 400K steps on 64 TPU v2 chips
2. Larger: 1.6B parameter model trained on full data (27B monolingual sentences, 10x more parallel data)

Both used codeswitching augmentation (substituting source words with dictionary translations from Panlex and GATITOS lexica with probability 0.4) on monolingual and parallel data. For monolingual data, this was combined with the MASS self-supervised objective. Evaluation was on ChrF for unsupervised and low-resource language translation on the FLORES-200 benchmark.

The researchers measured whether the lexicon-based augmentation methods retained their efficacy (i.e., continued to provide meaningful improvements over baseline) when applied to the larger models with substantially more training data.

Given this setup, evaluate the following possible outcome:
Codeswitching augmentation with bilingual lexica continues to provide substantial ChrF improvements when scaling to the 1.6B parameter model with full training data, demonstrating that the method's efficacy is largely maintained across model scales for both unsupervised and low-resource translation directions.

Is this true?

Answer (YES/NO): NO